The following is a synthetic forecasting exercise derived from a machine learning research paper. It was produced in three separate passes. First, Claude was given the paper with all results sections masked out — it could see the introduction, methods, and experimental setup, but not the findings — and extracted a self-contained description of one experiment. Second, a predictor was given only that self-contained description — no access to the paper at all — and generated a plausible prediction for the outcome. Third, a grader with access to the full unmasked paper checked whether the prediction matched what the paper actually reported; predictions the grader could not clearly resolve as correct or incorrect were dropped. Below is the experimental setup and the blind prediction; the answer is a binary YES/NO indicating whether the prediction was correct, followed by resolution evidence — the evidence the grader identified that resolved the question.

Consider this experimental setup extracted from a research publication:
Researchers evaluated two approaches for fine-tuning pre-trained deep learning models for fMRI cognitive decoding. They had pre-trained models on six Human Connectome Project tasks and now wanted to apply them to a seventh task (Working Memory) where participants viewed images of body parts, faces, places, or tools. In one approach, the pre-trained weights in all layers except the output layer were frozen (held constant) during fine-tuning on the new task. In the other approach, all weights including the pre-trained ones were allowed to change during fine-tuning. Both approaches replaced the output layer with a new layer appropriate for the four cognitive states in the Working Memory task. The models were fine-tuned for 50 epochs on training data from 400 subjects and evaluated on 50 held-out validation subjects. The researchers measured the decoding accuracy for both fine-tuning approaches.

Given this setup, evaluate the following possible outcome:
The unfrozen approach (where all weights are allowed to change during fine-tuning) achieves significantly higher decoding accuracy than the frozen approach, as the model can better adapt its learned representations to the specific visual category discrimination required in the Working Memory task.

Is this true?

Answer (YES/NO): YES